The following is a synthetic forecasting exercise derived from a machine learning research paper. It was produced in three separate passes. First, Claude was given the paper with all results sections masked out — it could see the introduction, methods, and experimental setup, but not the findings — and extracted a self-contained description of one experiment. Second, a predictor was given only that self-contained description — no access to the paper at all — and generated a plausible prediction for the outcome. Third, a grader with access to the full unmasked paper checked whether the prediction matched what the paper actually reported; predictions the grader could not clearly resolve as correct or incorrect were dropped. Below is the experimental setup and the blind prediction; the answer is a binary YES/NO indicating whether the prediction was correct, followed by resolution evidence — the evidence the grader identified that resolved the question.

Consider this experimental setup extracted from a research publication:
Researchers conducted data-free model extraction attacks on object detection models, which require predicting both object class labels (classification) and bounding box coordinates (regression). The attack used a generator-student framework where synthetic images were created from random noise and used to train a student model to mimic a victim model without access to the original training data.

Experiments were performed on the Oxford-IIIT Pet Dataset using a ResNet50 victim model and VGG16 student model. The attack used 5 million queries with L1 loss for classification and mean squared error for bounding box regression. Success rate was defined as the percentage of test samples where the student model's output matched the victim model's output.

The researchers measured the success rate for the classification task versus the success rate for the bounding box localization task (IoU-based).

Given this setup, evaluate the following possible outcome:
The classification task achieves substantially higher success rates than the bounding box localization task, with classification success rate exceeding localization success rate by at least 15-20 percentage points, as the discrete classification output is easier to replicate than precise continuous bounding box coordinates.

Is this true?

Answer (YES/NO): NO